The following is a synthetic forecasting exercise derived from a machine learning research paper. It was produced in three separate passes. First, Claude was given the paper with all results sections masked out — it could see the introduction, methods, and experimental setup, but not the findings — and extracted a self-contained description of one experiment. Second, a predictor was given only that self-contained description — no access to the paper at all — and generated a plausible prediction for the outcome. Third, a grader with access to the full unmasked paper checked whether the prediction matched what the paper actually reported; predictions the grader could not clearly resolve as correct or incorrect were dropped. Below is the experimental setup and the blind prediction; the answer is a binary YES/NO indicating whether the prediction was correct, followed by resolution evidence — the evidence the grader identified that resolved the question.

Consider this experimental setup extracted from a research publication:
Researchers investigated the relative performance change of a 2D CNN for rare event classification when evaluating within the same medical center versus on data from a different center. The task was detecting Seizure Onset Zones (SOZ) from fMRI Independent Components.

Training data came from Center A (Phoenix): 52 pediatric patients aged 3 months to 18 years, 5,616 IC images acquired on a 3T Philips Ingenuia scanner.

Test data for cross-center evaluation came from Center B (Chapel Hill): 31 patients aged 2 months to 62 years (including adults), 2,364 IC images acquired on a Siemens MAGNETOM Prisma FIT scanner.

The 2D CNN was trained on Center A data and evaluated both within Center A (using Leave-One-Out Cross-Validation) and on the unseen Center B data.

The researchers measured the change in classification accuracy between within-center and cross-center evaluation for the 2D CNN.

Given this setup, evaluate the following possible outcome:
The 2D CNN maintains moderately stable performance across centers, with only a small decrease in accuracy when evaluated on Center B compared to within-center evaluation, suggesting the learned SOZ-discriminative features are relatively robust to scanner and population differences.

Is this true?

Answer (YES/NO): NO